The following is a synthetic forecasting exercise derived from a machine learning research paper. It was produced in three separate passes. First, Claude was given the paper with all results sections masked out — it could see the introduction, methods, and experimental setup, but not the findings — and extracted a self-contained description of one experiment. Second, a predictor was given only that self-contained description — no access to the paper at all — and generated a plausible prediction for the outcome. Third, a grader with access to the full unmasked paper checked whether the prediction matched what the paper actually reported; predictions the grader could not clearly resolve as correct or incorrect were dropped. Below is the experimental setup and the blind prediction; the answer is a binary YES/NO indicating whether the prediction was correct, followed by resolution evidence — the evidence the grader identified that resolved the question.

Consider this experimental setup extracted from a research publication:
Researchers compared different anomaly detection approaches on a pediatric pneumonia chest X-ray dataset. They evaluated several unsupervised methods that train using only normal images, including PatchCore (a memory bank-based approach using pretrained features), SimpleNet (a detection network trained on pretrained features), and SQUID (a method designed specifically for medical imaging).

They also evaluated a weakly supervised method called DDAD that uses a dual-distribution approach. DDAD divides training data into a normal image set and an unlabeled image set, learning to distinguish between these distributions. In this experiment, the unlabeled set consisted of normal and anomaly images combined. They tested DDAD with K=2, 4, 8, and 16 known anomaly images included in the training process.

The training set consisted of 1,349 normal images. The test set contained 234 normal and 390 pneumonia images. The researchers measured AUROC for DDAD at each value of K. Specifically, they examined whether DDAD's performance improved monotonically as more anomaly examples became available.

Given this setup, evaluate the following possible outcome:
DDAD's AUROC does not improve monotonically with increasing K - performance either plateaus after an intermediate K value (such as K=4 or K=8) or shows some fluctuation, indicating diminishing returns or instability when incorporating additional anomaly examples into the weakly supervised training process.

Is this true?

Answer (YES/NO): YES